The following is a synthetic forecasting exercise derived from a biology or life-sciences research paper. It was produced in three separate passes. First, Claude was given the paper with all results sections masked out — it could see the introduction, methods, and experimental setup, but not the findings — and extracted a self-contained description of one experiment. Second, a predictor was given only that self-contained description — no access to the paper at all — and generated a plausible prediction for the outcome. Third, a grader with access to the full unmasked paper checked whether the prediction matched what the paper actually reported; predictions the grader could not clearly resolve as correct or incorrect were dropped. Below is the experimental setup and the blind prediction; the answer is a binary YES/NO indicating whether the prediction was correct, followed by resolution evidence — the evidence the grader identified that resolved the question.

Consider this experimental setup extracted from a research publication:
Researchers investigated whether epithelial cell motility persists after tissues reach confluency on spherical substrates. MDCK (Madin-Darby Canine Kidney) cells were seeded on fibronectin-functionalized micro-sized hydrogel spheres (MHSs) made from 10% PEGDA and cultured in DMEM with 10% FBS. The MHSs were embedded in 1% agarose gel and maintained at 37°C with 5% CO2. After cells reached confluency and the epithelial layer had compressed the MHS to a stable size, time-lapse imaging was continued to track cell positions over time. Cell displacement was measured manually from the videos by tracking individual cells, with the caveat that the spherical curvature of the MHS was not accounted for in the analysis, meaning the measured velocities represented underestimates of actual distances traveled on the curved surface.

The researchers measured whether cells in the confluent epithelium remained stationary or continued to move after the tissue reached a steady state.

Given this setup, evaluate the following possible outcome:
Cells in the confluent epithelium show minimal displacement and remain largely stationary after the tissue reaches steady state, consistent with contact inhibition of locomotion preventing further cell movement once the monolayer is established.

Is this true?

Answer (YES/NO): NO